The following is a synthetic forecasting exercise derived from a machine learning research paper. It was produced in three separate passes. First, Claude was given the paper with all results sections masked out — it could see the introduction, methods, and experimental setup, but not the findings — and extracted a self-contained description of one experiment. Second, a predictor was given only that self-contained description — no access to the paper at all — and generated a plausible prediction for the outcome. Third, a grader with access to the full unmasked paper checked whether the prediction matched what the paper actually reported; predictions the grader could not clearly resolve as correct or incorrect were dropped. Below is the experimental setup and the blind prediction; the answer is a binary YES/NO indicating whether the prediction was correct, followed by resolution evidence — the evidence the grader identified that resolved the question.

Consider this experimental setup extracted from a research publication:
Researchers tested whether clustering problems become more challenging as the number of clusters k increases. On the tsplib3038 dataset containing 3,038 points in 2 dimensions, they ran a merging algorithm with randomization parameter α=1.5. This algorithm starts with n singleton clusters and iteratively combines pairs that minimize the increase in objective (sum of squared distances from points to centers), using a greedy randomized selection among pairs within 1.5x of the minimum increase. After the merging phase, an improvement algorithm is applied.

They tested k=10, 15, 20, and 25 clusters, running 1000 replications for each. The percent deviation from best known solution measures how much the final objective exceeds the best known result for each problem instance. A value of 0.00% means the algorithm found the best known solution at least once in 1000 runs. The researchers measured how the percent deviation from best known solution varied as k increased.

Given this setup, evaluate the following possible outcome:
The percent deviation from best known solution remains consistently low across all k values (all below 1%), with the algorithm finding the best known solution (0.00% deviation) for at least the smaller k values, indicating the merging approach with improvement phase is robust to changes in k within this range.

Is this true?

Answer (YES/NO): YES